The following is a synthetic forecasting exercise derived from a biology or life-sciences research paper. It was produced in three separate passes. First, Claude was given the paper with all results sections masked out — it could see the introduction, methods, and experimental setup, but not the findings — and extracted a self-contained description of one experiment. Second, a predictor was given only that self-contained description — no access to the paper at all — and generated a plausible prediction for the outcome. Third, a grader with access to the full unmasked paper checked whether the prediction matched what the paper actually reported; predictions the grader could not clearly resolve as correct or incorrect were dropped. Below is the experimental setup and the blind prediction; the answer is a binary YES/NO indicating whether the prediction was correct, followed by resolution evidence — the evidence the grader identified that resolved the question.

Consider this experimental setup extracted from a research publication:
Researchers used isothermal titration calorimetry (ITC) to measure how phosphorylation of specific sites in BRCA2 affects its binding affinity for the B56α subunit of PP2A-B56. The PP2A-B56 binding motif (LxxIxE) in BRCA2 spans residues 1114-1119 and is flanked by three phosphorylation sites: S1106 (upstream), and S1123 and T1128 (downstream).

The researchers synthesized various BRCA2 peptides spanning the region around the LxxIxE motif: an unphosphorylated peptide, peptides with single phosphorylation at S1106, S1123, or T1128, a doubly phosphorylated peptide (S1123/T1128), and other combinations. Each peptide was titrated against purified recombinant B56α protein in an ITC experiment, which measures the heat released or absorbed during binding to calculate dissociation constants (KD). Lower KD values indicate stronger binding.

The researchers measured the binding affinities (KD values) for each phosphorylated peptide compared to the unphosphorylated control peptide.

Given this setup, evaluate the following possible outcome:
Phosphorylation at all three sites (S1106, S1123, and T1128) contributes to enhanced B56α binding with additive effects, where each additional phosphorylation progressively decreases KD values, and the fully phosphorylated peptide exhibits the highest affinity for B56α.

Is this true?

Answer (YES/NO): NO